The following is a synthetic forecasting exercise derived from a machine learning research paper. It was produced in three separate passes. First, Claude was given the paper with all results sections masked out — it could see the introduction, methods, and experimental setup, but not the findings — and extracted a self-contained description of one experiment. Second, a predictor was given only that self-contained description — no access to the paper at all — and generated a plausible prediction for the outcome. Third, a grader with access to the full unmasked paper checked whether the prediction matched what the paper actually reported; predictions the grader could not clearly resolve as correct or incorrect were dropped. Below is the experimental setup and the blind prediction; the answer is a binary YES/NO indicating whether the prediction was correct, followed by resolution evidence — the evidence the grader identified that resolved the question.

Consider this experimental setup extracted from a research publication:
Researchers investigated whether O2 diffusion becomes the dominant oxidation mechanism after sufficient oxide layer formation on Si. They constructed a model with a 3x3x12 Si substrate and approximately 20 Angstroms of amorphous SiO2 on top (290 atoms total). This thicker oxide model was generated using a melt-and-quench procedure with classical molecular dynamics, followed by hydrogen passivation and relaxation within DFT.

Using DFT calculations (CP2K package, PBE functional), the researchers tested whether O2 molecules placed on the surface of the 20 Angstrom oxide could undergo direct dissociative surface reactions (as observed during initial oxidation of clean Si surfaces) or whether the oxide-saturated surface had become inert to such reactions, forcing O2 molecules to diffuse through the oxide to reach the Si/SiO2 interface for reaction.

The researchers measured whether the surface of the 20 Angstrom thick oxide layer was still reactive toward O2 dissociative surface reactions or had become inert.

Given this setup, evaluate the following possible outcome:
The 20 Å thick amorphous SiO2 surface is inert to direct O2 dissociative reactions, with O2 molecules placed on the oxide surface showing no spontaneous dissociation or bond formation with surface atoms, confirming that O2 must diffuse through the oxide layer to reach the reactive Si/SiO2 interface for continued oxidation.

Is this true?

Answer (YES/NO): YES